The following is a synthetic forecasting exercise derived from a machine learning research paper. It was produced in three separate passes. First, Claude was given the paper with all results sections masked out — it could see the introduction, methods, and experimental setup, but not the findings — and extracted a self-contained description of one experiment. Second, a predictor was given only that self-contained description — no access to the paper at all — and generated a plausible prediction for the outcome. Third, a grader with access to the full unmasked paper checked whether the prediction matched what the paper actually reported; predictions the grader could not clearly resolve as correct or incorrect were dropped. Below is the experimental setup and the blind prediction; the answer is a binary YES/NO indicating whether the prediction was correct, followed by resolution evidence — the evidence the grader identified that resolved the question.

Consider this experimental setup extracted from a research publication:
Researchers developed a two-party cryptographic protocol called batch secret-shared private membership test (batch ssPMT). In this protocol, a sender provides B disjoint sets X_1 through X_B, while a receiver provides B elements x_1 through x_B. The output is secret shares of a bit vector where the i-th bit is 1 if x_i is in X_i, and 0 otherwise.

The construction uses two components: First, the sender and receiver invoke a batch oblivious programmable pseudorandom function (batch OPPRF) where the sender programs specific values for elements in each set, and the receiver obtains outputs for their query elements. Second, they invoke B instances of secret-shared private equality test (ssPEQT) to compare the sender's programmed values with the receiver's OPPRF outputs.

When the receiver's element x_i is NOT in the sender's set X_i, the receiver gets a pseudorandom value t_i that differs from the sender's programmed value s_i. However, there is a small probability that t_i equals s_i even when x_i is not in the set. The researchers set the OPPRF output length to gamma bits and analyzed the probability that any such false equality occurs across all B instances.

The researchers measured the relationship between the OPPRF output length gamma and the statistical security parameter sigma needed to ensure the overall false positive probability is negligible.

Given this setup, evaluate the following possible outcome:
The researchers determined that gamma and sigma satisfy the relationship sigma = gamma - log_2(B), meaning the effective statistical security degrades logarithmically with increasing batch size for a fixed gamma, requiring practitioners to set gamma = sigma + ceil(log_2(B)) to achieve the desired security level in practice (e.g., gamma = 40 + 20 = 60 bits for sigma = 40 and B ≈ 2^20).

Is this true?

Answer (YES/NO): YES